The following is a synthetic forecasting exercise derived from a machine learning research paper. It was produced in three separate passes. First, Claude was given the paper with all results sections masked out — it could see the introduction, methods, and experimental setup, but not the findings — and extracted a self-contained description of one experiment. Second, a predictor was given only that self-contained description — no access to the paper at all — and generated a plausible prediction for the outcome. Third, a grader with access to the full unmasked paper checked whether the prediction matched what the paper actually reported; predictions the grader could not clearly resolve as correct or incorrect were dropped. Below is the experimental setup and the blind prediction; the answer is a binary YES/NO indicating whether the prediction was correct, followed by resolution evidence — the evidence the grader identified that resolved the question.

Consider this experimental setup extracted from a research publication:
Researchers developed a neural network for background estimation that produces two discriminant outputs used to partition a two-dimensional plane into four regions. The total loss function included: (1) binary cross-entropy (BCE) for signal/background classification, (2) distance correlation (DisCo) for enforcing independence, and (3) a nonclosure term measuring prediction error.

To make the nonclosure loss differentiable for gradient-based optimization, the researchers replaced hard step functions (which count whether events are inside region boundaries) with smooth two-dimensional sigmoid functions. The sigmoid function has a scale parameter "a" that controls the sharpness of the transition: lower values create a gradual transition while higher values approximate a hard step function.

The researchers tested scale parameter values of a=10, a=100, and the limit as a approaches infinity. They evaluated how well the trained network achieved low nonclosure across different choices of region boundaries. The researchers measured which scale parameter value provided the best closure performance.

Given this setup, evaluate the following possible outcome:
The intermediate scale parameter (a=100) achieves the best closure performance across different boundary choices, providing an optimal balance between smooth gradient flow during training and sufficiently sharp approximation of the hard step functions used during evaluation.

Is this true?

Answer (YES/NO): YES